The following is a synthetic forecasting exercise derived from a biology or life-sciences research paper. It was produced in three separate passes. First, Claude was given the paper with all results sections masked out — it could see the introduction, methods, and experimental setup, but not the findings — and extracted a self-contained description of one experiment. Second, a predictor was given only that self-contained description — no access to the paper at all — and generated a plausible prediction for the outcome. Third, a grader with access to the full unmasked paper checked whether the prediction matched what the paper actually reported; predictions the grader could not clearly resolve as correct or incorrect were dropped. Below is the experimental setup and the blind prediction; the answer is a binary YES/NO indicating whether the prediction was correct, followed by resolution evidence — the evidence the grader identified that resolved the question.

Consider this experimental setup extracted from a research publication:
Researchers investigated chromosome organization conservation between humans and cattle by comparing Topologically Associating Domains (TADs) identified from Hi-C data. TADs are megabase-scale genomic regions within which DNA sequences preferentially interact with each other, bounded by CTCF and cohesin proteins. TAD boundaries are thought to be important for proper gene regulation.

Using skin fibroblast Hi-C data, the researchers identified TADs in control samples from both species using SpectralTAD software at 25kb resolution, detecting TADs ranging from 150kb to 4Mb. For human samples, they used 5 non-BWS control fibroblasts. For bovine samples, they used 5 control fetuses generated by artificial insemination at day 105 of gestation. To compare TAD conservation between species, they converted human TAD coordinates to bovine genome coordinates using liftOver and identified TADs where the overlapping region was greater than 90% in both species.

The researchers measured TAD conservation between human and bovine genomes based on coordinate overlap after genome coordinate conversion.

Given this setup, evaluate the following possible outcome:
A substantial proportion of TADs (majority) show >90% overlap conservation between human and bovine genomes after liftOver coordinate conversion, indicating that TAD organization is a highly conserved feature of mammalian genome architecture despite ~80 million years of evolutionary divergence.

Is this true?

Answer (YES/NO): NO